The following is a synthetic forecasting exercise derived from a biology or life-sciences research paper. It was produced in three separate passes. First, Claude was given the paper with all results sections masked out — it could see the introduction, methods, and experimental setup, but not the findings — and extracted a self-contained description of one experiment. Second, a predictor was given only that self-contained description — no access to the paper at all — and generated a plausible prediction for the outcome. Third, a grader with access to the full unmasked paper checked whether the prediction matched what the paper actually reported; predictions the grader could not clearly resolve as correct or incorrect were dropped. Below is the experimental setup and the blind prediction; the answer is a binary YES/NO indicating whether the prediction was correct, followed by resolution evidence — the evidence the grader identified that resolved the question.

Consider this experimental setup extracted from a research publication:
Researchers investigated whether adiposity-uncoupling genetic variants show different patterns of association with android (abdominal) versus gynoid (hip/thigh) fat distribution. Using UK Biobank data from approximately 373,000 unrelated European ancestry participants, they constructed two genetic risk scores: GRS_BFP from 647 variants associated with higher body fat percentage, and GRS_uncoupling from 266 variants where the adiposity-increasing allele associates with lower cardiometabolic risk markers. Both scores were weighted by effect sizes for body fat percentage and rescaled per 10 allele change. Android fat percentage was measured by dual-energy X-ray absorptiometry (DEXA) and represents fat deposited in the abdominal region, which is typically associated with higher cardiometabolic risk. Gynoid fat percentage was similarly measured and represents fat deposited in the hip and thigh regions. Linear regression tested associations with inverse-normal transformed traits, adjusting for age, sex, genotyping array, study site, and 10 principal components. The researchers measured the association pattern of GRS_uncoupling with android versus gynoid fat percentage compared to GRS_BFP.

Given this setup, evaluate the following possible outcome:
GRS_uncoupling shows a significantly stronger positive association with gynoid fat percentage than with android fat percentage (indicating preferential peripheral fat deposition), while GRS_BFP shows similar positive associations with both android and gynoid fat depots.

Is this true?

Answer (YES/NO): NO